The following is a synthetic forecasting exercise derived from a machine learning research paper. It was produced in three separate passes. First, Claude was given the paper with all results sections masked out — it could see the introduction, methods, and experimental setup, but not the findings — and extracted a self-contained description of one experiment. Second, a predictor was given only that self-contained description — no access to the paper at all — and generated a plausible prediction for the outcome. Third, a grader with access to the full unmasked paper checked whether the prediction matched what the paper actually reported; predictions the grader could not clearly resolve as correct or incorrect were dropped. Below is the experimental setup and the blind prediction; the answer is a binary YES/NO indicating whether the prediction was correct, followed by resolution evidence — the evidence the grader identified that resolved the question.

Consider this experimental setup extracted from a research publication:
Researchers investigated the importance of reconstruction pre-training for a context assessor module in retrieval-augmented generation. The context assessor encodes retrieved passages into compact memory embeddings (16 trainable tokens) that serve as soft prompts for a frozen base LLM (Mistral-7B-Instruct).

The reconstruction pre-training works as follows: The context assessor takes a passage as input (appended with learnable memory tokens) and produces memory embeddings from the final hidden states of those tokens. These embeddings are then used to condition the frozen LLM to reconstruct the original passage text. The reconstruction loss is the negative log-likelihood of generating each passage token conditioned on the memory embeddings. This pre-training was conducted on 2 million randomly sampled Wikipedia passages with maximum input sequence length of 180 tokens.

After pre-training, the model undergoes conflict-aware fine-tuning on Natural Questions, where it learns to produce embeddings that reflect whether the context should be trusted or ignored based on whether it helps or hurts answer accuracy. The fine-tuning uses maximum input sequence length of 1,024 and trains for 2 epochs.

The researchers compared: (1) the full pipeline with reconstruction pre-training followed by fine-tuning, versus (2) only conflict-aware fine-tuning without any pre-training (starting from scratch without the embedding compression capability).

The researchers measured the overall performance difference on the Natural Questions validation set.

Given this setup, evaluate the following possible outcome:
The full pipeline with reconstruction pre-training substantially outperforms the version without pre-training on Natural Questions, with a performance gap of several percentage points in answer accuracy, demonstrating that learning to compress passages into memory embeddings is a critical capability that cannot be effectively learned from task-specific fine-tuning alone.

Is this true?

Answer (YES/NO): YES